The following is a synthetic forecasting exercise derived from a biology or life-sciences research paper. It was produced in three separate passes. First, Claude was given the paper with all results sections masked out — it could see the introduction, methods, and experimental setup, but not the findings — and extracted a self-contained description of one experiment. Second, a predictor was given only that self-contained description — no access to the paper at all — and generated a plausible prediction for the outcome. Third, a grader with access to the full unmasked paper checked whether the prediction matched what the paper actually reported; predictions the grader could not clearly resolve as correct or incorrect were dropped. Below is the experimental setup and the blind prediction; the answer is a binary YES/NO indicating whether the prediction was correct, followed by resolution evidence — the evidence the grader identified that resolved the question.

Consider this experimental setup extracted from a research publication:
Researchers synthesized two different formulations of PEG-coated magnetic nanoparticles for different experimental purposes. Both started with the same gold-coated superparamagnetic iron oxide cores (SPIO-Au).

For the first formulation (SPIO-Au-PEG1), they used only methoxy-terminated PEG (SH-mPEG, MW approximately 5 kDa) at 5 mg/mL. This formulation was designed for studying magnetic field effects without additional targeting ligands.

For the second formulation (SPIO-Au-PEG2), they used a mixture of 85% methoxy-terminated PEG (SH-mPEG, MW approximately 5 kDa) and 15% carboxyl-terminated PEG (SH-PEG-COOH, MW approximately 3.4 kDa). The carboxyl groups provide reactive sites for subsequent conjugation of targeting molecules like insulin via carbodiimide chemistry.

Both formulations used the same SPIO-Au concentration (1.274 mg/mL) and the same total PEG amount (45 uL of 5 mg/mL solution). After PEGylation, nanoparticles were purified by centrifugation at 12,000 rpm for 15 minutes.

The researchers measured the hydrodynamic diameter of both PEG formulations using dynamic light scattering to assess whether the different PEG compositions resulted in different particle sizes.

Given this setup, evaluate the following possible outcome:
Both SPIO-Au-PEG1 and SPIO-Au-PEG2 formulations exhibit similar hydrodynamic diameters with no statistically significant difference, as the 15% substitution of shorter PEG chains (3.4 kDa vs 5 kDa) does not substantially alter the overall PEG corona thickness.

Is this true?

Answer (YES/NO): NO